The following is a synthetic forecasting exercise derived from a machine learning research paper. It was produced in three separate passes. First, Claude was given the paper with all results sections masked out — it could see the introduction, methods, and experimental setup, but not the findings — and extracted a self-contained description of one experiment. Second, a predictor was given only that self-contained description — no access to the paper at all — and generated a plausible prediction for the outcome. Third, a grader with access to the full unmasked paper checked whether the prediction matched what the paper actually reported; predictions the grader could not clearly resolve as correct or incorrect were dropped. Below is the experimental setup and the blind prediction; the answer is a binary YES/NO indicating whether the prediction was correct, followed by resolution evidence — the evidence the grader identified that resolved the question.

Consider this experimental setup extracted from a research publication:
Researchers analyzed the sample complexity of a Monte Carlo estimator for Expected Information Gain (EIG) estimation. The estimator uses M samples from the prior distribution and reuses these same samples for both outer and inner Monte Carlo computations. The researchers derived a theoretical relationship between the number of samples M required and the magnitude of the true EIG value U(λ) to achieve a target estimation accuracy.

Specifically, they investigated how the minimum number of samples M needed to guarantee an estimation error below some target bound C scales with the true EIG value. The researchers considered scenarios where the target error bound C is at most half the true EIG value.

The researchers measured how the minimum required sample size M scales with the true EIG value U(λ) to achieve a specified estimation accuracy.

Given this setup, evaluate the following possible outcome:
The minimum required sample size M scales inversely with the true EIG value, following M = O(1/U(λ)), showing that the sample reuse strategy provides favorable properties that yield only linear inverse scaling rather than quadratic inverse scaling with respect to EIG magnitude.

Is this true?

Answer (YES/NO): NO